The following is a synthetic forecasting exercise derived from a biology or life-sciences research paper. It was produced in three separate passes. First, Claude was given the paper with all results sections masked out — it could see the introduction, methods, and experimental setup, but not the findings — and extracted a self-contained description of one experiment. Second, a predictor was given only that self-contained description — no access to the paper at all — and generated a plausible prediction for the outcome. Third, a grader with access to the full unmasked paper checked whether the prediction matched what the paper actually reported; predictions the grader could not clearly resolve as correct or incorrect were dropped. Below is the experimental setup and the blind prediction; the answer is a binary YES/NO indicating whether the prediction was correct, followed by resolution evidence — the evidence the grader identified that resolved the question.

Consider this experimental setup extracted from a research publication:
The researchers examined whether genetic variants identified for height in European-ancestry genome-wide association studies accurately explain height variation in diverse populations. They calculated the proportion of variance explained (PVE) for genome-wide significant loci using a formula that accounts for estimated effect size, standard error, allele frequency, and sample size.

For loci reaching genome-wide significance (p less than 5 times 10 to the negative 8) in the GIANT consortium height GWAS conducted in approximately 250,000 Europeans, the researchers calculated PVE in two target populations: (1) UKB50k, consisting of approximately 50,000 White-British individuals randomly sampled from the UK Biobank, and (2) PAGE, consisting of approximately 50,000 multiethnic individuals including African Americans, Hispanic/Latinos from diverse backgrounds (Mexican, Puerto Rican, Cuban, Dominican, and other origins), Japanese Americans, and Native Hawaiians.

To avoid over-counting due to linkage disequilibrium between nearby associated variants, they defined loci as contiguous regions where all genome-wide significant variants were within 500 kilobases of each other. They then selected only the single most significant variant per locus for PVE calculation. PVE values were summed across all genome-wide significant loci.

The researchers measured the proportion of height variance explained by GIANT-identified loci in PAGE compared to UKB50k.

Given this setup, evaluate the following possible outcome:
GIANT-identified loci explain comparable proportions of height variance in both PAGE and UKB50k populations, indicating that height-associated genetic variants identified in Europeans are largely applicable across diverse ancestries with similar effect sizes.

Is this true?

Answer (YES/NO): NO